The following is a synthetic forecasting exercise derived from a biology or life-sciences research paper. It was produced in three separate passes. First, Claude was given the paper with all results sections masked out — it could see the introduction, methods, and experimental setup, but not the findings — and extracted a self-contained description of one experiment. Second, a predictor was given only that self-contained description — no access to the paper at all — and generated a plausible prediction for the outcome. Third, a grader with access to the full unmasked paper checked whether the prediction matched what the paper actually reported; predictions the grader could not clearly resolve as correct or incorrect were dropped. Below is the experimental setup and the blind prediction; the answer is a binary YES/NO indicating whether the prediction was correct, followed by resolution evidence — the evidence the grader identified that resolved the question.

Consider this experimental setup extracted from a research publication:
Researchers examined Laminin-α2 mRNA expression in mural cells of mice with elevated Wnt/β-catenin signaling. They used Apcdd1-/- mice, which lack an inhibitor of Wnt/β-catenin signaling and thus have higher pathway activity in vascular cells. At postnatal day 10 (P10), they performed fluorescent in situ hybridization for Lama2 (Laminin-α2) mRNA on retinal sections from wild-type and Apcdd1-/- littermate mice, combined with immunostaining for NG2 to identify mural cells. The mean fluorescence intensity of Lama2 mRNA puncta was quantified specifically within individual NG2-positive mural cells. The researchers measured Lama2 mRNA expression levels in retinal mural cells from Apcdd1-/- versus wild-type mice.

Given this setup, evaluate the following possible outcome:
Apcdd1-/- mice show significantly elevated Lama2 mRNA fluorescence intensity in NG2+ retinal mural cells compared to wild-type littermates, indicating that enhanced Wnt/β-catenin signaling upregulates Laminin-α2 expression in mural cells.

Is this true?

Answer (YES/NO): YES